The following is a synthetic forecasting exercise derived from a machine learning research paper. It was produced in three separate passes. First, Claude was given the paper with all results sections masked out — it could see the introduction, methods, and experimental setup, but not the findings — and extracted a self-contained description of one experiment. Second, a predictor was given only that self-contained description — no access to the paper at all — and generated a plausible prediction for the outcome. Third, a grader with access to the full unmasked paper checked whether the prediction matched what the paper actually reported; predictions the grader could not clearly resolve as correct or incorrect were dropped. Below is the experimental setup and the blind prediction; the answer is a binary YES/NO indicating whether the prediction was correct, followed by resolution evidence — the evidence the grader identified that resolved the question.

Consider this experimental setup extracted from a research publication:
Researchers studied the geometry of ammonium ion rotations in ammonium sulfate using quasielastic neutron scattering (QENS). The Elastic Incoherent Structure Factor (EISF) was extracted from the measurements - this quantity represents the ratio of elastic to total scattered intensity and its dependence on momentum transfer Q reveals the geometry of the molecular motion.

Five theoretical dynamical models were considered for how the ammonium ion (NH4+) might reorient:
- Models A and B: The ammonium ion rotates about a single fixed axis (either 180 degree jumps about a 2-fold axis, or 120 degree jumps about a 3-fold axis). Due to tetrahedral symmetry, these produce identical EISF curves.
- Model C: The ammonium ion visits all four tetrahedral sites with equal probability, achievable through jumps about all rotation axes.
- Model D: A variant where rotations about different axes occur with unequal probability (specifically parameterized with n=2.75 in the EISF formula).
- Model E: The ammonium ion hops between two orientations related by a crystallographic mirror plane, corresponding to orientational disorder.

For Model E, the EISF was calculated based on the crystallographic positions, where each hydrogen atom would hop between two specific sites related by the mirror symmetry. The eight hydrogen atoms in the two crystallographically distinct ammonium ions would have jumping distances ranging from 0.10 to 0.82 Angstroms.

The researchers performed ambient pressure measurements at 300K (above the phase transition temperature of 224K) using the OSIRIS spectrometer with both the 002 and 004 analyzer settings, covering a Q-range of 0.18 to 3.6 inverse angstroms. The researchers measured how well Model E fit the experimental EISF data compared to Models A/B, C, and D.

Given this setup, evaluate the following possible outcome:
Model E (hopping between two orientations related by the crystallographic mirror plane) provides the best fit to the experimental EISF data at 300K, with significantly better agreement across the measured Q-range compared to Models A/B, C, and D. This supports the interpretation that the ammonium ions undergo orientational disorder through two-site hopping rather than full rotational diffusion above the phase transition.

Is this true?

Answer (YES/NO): NO